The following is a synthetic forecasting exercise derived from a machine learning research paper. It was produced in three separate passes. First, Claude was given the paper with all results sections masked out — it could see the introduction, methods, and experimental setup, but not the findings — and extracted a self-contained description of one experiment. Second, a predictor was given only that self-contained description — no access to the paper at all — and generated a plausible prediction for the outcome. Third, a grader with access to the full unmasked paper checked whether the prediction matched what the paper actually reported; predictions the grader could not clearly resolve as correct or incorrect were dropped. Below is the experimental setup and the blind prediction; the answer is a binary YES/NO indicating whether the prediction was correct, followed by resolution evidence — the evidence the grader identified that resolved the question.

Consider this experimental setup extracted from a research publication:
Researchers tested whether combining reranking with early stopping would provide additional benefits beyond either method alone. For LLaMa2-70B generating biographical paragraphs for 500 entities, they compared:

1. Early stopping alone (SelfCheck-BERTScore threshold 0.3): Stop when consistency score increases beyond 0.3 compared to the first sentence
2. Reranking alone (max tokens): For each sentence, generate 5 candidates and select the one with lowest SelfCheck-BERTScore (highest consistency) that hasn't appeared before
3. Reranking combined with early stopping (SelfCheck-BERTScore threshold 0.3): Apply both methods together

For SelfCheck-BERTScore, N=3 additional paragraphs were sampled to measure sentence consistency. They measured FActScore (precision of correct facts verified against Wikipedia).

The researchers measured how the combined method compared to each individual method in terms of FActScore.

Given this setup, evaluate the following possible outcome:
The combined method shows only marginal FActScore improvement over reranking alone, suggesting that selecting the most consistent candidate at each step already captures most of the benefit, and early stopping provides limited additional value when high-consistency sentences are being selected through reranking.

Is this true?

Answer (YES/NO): NO